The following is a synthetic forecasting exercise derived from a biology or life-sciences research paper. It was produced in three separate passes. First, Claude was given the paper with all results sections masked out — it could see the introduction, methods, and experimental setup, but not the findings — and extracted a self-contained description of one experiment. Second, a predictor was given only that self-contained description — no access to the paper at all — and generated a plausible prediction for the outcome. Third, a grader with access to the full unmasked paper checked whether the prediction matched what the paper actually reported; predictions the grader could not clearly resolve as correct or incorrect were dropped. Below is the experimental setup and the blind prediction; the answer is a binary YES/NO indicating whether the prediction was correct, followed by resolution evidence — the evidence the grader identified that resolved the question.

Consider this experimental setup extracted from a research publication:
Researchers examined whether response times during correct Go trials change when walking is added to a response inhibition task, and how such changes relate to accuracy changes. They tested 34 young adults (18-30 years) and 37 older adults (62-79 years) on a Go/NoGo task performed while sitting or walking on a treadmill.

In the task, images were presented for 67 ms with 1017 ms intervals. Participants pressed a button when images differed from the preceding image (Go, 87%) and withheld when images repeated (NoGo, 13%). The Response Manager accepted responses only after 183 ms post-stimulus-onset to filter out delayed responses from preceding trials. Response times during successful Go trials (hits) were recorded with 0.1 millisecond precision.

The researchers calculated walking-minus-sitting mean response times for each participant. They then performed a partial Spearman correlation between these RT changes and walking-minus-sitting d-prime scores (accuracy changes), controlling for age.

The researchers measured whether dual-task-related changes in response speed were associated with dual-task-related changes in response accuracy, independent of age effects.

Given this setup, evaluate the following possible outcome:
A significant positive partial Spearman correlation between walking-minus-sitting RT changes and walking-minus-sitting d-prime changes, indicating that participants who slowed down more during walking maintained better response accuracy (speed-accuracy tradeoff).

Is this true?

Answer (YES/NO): YES